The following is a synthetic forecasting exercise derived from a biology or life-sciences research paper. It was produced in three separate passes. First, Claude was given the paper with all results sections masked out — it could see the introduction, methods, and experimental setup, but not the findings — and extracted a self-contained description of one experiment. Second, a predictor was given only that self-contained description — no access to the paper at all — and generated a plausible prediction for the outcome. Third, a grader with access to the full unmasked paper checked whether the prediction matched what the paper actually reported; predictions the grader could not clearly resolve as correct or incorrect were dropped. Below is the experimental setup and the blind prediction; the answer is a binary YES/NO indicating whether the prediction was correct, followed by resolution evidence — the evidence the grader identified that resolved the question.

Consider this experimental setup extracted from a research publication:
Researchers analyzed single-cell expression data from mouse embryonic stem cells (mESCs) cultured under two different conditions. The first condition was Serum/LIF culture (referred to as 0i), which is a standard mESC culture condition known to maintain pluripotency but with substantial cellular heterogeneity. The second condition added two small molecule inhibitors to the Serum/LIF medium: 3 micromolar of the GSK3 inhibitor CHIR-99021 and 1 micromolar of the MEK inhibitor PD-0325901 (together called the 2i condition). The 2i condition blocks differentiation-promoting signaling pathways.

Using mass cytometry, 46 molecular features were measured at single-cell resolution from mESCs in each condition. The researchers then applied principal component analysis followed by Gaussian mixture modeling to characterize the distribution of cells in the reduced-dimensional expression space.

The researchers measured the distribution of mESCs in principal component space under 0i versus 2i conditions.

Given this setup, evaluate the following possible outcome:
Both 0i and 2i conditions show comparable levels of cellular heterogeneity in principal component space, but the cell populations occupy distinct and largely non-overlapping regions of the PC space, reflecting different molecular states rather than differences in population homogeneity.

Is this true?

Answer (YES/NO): NO